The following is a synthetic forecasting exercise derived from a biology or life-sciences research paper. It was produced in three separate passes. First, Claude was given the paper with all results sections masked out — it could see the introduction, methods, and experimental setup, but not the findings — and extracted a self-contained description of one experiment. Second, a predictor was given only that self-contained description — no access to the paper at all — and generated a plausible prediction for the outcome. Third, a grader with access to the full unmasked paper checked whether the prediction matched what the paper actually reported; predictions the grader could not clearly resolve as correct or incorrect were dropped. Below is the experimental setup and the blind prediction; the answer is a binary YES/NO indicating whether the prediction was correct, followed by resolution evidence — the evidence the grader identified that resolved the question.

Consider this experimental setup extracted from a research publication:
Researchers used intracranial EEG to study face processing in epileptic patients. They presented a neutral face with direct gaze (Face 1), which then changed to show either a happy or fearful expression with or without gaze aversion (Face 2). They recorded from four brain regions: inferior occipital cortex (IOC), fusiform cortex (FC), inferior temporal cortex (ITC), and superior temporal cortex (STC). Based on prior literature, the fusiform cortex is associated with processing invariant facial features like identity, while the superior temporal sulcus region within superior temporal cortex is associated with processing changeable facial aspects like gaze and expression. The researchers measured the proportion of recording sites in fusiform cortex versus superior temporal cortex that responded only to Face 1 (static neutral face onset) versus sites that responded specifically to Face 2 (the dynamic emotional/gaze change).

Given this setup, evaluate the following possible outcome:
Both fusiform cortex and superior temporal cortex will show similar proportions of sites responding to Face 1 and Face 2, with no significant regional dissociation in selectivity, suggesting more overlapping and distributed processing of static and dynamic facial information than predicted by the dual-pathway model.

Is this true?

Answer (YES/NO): NO